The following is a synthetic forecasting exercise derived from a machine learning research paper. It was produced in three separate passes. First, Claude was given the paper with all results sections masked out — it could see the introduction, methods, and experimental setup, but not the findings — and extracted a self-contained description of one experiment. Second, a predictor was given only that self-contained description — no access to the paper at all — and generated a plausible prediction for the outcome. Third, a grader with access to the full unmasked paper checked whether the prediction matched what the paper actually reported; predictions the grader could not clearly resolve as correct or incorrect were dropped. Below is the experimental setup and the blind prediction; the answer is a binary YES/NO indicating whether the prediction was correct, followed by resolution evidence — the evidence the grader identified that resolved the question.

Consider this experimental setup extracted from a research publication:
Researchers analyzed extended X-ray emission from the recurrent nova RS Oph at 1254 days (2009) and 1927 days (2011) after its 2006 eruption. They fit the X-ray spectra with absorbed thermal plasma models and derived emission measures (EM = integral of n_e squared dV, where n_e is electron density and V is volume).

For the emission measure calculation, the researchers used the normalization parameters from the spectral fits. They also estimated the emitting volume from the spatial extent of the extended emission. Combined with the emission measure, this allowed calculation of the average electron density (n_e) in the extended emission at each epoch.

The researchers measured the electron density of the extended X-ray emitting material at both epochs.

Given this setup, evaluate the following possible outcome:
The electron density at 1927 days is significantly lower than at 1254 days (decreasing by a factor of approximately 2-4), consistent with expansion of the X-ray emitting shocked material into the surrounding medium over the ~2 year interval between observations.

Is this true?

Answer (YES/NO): YES